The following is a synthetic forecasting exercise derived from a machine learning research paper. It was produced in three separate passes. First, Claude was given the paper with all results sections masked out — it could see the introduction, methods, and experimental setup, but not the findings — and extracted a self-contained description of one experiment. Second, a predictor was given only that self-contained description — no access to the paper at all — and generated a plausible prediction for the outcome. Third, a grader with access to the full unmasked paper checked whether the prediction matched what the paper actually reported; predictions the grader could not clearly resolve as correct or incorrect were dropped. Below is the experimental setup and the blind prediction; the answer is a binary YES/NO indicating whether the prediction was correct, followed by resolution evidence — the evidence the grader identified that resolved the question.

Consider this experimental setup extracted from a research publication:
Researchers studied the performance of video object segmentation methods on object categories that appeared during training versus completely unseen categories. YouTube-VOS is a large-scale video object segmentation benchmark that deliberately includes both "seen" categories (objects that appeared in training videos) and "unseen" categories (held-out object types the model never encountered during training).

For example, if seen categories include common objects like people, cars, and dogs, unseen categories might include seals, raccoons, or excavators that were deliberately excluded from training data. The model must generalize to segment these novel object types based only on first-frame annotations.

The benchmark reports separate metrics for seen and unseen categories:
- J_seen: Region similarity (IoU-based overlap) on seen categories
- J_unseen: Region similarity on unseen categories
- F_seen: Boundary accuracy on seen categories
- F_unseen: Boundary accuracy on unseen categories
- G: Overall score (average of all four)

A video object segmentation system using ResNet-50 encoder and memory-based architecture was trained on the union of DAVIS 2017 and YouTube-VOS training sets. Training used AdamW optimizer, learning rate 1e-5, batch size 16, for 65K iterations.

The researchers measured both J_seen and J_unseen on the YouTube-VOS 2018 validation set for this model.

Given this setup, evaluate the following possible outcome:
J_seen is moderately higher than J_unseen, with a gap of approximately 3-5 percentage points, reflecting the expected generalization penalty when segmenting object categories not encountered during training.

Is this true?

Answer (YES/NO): NO